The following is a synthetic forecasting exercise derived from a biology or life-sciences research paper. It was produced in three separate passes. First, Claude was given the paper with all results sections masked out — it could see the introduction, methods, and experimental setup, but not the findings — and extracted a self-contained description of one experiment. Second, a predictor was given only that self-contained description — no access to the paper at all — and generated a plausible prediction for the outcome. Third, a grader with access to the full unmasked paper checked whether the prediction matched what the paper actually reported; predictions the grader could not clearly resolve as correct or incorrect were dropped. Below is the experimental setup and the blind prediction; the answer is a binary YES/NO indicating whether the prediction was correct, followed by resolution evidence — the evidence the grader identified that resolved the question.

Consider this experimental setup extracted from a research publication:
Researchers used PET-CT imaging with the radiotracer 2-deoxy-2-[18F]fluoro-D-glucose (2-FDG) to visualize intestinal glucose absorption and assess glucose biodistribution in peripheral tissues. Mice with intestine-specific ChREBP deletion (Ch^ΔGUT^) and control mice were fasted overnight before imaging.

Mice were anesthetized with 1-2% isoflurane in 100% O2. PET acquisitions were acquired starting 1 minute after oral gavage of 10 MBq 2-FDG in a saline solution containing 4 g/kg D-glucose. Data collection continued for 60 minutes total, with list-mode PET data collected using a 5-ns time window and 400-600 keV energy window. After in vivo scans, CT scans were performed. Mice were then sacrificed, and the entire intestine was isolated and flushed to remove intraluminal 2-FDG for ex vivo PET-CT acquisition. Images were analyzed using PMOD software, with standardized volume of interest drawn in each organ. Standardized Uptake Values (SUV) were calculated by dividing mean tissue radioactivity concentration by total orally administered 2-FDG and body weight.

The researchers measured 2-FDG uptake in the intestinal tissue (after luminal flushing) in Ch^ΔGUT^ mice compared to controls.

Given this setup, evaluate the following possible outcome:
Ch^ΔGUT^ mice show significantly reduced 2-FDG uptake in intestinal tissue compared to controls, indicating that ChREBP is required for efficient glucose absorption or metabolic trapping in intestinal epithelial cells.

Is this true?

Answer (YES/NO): NO